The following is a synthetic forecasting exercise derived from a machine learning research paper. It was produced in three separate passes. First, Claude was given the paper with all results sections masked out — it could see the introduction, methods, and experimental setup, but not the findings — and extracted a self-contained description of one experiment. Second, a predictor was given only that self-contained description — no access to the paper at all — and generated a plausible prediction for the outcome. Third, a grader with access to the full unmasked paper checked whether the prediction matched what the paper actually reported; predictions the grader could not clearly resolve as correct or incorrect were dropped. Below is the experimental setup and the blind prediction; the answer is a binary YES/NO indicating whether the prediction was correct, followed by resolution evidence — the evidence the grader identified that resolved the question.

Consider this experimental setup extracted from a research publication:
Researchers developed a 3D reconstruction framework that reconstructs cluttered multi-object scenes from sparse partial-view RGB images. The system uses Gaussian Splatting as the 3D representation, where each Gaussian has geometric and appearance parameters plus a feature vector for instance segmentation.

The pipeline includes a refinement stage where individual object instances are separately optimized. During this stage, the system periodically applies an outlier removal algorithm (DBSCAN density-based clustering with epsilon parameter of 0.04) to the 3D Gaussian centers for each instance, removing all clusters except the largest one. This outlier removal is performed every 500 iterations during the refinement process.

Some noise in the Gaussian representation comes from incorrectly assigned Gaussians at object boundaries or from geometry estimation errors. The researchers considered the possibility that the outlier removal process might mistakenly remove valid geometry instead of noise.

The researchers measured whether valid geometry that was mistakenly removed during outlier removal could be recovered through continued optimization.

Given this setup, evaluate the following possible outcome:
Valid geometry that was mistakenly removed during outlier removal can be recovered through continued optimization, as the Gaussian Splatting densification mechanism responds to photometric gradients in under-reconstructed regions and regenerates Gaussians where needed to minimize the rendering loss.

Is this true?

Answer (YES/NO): NO